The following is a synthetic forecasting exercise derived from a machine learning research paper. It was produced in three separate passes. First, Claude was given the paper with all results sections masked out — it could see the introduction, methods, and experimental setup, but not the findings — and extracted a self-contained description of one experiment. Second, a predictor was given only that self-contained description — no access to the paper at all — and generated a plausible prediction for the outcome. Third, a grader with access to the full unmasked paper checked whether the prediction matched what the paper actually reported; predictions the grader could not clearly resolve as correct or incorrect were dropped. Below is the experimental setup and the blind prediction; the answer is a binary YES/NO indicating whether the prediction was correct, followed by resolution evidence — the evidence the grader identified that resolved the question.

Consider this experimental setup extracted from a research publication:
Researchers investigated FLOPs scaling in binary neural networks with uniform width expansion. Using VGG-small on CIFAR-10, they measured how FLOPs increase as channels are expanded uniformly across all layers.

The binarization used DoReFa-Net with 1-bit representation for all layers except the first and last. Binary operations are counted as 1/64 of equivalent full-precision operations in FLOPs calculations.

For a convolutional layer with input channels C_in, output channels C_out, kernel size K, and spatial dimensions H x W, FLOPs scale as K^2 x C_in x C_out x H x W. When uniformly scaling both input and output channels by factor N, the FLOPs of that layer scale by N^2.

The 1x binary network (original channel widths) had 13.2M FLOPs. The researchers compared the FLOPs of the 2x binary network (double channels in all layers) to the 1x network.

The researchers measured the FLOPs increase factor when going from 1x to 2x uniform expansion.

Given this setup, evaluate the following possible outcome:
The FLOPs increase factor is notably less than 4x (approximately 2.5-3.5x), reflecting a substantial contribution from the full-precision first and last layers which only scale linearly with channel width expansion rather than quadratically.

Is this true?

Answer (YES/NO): YES